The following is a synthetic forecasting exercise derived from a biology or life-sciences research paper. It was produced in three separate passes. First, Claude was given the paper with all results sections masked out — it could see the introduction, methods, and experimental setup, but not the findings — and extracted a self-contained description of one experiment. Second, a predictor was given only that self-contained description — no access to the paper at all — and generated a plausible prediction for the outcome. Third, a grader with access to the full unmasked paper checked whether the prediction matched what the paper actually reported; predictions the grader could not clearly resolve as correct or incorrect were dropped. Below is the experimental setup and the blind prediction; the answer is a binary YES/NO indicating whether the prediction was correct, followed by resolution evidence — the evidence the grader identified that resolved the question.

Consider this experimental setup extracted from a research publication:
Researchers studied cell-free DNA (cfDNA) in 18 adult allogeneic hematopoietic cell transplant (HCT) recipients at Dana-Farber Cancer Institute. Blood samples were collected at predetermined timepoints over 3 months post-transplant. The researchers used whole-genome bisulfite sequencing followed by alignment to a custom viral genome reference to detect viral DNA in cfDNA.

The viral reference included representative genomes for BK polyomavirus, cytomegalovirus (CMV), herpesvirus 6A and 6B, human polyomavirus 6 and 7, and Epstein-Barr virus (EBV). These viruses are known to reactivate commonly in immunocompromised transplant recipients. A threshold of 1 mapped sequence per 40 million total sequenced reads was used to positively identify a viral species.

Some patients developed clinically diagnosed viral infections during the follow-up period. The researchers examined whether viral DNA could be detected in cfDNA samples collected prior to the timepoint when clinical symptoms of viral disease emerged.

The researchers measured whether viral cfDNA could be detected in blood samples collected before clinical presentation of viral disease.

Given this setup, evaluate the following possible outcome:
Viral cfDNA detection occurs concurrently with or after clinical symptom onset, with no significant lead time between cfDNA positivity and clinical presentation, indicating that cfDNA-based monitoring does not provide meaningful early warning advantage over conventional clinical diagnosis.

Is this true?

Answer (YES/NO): YES